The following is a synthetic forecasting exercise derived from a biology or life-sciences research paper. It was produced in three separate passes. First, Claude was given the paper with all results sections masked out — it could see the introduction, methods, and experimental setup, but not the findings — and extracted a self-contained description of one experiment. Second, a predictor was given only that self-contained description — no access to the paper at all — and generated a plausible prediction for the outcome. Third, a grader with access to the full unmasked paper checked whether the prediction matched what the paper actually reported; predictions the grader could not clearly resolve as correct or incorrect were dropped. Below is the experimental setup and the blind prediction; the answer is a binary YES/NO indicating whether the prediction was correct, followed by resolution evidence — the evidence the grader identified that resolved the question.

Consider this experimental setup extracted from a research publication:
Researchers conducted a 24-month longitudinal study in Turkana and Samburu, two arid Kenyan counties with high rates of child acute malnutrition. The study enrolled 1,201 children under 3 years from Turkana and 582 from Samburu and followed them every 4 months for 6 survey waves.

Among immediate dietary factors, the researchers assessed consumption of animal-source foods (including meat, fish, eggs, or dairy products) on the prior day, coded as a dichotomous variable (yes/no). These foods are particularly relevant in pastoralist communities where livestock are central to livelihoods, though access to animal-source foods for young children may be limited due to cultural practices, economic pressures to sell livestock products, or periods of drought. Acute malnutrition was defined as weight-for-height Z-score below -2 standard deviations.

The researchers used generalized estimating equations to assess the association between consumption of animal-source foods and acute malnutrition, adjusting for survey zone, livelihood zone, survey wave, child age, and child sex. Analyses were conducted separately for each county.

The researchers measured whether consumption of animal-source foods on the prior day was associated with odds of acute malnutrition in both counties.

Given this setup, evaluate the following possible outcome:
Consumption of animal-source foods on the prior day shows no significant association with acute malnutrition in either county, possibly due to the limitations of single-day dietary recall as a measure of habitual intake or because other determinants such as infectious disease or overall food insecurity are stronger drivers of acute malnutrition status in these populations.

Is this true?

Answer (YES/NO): NO